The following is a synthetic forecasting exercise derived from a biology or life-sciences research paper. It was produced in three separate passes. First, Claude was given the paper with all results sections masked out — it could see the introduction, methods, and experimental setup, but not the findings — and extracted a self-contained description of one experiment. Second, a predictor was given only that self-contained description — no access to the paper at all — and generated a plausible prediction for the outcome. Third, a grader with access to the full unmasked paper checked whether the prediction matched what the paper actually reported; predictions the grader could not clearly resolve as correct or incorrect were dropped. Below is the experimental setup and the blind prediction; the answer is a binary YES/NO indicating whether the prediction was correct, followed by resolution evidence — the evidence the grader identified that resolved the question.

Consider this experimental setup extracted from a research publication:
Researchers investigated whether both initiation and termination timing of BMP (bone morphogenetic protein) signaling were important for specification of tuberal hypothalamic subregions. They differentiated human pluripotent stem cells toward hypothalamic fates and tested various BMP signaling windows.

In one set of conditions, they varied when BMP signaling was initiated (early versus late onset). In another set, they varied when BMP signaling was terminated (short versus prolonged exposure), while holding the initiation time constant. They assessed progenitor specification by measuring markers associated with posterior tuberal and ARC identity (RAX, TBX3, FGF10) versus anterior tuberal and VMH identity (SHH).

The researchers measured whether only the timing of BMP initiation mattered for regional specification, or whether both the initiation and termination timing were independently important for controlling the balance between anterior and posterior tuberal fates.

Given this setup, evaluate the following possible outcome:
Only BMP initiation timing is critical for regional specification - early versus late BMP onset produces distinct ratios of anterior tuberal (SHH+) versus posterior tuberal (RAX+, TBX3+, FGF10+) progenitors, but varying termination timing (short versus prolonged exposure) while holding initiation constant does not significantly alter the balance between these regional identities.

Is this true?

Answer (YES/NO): NO